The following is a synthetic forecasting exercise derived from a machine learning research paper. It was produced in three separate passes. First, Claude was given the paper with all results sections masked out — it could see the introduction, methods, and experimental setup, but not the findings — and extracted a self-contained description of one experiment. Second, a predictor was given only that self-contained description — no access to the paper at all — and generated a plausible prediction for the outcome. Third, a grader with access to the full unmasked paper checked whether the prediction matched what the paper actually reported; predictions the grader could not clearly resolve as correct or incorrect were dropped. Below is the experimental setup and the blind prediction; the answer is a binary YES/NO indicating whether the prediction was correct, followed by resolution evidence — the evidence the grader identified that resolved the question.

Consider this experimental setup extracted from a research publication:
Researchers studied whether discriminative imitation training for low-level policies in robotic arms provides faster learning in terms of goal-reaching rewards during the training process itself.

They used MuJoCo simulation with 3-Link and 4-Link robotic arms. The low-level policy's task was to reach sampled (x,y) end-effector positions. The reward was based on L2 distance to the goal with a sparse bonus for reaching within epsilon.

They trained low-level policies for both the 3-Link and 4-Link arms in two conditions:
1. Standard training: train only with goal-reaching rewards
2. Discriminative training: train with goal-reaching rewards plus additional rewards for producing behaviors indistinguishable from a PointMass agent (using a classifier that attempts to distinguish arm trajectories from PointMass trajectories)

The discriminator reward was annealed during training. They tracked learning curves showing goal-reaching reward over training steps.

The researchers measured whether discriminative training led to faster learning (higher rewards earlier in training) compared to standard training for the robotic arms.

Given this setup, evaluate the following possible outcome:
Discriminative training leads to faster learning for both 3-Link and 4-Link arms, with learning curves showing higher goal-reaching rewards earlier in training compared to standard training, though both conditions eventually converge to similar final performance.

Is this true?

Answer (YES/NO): YES